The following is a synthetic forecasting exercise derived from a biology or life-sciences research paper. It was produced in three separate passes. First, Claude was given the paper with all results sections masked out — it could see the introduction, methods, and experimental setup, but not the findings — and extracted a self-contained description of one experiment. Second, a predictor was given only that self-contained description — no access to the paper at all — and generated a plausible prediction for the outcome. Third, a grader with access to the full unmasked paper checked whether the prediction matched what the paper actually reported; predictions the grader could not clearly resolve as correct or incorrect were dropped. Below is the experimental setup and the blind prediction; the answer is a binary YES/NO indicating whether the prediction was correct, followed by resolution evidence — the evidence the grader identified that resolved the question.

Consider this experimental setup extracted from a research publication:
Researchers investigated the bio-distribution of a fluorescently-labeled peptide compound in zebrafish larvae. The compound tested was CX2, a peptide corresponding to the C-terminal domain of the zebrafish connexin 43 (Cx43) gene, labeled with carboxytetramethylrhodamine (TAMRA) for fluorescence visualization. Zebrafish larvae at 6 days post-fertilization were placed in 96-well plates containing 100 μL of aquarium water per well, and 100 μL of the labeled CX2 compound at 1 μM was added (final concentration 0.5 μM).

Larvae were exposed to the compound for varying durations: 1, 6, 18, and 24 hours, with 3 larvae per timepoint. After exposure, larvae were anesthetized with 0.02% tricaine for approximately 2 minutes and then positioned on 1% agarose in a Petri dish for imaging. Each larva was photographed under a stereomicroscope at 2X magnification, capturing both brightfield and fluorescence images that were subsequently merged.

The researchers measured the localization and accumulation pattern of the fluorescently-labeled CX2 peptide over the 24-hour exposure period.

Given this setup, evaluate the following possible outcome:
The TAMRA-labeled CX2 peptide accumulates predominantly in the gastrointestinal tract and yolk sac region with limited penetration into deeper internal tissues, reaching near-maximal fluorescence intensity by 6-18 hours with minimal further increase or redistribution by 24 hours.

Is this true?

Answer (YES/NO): NO